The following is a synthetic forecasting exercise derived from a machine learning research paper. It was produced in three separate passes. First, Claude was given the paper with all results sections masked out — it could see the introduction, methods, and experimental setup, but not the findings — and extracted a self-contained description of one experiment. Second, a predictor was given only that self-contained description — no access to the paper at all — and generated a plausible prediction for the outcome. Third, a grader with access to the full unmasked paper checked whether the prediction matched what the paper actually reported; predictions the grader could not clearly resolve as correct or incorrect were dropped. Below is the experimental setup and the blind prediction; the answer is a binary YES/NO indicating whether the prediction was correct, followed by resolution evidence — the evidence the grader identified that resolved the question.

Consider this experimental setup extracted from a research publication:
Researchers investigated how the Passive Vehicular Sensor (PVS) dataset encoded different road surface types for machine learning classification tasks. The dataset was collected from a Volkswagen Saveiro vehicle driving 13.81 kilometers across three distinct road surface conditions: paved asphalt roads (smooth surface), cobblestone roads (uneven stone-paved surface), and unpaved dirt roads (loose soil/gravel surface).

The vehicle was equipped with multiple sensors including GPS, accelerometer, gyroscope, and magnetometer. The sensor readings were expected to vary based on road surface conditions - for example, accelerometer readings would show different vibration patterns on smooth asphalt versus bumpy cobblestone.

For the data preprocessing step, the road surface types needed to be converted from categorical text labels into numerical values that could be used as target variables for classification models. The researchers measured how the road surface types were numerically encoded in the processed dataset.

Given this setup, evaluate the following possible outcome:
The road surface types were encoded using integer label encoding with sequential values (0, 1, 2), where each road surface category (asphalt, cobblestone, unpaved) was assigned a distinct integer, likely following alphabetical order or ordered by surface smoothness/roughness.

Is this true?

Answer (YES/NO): YES